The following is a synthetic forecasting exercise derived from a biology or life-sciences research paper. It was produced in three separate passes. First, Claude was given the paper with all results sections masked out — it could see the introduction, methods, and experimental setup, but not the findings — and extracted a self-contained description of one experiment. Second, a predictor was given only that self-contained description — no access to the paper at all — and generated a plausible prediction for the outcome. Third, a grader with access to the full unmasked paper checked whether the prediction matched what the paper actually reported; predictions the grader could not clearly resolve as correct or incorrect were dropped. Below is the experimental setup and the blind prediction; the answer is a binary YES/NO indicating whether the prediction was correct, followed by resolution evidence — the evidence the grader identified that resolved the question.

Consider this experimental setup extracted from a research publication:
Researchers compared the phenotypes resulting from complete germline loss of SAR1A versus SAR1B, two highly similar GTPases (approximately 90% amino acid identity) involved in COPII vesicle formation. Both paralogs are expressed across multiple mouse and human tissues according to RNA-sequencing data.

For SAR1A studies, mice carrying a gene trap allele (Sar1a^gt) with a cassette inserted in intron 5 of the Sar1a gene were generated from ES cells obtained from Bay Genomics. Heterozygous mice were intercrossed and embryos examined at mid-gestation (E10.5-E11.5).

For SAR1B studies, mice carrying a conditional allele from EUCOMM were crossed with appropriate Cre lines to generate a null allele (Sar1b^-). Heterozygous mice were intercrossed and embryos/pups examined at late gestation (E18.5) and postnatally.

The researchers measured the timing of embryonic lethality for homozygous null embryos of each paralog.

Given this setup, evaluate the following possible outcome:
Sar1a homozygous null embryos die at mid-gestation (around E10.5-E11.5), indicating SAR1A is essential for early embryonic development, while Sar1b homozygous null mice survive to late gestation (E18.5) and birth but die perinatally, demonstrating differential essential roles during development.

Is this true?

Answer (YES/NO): YES